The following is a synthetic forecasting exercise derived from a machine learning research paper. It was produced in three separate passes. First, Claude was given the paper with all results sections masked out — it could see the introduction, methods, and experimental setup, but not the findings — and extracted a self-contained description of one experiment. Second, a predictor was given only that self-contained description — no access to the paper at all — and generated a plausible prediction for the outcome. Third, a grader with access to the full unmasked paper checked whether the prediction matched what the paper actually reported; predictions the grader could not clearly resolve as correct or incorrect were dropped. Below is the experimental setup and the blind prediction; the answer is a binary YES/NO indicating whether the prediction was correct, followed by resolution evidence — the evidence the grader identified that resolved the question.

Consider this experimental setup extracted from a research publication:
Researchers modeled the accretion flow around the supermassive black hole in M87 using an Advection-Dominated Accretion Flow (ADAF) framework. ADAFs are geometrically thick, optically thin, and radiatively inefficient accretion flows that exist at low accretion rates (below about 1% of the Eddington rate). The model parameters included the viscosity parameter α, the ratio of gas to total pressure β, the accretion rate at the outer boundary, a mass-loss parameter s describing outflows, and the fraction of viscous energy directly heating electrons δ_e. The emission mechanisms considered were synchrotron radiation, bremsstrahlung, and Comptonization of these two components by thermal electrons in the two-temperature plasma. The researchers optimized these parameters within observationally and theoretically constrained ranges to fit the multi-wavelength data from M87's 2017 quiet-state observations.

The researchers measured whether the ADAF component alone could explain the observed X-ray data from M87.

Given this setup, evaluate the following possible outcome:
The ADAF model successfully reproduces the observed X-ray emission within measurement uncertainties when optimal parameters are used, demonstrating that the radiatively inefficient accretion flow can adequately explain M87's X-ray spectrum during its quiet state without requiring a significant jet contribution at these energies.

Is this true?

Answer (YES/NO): NO